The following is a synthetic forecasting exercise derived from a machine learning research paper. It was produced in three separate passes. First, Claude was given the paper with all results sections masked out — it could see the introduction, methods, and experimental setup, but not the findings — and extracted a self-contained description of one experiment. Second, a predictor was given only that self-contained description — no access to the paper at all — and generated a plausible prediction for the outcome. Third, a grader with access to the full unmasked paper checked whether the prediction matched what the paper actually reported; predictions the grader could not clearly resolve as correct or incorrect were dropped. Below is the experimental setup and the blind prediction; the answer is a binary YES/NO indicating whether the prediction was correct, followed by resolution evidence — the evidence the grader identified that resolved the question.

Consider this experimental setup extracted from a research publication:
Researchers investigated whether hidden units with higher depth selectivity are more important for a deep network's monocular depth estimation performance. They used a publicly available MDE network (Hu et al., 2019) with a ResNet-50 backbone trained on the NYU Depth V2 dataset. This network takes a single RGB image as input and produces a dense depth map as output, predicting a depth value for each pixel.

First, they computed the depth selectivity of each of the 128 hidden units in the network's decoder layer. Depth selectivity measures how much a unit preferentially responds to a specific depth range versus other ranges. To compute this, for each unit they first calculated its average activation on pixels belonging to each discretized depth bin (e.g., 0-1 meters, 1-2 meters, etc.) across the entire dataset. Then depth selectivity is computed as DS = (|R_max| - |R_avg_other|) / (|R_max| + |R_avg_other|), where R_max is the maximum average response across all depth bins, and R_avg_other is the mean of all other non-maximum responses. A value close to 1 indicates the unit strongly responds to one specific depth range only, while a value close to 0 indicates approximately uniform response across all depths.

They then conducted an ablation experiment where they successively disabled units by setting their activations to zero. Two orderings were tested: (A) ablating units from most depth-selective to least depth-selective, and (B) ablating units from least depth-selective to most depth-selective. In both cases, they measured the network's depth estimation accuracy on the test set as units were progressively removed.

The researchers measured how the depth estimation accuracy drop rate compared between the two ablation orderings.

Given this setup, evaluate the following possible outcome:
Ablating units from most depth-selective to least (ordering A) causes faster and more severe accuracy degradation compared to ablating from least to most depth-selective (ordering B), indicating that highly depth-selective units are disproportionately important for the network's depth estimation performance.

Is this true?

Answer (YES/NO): YES